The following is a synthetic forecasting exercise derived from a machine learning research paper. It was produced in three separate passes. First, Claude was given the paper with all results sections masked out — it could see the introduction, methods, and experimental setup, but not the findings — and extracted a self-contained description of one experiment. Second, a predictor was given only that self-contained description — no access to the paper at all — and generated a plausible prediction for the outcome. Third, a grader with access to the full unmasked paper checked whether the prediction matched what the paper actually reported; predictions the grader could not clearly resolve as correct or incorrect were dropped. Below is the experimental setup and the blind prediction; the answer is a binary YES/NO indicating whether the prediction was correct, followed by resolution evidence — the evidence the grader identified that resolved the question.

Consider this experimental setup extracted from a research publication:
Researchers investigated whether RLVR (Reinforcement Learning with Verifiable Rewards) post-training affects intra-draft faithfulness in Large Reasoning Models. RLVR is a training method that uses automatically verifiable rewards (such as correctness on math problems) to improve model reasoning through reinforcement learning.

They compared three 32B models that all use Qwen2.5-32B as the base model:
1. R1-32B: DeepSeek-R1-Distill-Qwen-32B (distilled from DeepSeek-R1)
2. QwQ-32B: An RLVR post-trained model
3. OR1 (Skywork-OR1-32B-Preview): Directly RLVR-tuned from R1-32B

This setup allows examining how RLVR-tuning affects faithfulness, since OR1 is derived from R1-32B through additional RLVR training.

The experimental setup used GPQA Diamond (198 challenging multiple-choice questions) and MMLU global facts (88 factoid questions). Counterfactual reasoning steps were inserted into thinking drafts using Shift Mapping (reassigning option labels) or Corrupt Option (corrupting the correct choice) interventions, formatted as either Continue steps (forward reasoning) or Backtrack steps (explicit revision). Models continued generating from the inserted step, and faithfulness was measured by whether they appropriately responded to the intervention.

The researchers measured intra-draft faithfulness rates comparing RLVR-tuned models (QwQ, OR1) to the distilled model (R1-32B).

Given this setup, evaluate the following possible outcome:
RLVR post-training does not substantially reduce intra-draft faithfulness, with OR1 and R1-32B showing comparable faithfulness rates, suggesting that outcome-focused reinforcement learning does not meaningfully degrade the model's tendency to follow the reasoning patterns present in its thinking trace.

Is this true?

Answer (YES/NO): YES